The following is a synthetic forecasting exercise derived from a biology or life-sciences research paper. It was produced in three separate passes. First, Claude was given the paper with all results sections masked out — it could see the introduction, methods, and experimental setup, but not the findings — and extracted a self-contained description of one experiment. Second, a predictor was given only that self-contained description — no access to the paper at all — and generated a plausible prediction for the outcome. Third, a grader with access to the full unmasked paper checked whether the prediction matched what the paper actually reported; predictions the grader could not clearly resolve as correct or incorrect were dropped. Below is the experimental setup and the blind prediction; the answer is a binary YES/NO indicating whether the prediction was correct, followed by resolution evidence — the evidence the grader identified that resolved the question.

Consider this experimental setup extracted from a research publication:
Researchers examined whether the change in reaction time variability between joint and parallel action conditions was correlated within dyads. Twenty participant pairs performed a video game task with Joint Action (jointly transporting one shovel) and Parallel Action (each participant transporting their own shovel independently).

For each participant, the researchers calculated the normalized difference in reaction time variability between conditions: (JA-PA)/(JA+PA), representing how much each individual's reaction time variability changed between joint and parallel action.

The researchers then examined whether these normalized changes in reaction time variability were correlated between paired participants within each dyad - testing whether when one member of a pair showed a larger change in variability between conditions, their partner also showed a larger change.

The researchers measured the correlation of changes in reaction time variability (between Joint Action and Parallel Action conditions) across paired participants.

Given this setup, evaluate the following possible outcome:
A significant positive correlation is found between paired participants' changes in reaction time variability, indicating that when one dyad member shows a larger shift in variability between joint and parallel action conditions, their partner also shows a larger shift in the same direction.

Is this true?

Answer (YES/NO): YES